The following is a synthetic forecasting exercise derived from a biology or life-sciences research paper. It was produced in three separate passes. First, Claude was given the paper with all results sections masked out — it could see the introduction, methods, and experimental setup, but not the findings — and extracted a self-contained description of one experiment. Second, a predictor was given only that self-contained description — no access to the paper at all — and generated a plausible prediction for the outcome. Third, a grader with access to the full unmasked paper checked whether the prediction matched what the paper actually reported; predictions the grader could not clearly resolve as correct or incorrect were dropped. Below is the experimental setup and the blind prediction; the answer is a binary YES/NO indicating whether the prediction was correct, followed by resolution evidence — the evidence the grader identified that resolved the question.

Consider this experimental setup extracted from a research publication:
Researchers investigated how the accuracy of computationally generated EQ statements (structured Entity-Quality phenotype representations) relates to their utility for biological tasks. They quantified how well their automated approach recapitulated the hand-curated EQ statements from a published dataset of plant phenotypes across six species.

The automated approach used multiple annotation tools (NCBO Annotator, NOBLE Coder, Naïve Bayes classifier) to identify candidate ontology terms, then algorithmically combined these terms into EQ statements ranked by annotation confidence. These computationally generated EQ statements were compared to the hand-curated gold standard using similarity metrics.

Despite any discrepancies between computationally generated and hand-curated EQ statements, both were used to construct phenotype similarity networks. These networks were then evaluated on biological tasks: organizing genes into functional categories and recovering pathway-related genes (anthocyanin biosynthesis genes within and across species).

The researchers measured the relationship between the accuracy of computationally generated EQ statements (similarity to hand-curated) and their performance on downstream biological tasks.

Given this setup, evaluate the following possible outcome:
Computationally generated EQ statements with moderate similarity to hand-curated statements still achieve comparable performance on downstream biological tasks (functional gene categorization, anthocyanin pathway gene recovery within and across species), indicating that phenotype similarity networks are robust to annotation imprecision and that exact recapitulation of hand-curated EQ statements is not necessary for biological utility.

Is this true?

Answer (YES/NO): YES